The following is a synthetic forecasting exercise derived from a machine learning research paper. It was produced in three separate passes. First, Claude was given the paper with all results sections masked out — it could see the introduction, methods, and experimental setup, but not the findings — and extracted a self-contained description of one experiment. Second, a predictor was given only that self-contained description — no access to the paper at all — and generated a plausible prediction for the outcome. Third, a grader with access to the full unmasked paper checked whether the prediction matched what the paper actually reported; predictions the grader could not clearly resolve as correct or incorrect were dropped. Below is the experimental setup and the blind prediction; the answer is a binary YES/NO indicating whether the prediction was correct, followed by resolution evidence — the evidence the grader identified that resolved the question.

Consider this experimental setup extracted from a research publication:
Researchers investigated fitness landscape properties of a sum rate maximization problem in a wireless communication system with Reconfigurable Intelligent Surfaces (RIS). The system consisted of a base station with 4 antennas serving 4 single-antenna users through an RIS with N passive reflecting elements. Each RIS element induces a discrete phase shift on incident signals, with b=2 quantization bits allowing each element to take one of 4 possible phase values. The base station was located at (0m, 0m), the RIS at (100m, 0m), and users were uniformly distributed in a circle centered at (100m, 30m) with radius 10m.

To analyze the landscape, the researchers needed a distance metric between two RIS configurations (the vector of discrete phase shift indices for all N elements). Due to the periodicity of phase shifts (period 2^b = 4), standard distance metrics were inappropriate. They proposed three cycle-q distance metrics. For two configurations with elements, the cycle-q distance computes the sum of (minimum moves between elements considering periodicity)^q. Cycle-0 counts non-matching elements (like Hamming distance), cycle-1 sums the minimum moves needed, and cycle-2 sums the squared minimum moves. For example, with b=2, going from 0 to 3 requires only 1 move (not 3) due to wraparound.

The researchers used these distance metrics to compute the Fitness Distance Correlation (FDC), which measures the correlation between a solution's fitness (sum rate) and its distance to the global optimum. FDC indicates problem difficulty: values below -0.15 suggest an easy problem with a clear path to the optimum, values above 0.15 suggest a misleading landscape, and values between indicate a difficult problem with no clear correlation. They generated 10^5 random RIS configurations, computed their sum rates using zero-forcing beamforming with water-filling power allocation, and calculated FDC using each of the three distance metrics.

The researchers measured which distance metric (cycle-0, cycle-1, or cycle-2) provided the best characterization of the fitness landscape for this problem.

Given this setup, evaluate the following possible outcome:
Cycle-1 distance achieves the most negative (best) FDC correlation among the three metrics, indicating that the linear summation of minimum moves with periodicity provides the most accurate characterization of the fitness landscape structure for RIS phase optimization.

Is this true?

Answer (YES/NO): YES